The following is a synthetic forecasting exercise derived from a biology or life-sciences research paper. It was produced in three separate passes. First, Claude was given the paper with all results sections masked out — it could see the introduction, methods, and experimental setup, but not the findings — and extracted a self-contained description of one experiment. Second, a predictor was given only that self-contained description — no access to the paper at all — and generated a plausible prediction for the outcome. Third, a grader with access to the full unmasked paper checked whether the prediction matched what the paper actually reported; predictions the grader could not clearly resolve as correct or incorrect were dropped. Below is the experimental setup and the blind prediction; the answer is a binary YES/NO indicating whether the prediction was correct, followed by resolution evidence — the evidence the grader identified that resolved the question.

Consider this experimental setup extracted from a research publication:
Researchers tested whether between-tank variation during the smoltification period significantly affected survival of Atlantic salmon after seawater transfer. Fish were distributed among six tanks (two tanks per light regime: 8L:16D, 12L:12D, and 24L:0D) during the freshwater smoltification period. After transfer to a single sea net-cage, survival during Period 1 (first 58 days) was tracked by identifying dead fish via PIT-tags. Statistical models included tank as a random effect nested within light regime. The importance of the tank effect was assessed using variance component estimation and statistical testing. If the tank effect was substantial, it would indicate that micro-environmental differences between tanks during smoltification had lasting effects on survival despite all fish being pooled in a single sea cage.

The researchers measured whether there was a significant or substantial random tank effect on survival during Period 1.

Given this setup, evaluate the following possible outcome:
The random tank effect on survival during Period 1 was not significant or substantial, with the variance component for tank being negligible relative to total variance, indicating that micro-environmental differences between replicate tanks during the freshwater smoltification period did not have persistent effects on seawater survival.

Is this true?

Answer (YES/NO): NO